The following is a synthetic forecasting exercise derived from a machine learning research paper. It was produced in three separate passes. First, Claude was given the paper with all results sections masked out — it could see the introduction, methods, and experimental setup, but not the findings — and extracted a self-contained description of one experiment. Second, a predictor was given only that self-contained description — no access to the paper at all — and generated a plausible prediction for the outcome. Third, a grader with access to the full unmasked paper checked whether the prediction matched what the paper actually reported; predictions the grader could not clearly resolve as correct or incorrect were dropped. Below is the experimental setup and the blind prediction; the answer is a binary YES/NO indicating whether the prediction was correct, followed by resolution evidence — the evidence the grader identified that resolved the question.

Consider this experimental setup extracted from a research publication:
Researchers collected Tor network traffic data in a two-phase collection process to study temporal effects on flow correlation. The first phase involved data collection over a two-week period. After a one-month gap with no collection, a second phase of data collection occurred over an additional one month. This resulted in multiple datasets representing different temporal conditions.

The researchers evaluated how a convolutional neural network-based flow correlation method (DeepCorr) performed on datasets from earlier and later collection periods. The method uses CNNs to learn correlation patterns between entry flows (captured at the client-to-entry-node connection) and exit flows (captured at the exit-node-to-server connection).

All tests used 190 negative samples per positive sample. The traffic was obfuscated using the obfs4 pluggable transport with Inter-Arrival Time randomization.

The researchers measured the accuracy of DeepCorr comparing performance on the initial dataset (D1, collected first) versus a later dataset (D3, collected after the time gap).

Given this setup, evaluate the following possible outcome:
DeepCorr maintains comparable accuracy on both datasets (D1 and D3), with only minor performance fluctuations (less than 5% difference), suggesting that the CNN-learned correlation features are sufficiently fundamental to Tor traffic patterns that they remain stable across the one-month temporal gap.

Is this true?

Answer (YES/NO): NO